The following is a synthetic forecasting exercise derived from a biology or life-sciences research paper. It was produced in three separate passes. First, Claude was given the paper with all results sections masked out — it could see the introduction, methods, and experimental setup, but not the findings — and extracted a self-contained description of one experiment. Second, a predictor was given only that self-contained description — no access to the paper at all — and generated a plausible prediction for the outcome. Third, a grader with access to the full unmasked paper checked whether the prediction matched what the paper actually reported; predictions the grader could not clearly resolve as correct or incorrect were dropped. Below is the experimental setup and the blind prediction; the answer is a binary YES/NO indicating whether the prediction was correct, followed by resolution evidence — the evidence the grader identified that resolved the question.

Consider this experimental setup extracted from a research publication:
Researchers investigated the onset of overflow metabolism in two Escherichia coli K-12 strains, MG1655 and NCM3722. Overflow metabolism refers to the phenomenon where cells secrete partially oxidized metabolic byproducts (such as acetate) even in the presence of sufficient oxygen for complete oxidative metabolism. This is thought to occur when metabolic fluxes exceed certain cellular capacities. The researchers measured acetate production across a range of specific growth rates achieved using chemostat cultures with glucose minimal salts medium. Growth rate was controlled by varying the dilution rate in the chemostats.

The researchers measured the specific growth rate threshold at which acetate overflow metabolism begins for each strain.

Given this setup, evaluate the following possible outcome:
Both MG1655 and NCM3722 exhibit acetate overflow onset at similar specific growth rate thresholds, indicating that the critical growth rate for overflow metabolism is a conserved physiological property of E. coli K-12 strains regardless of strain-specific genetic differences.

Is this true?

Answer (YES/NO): NO